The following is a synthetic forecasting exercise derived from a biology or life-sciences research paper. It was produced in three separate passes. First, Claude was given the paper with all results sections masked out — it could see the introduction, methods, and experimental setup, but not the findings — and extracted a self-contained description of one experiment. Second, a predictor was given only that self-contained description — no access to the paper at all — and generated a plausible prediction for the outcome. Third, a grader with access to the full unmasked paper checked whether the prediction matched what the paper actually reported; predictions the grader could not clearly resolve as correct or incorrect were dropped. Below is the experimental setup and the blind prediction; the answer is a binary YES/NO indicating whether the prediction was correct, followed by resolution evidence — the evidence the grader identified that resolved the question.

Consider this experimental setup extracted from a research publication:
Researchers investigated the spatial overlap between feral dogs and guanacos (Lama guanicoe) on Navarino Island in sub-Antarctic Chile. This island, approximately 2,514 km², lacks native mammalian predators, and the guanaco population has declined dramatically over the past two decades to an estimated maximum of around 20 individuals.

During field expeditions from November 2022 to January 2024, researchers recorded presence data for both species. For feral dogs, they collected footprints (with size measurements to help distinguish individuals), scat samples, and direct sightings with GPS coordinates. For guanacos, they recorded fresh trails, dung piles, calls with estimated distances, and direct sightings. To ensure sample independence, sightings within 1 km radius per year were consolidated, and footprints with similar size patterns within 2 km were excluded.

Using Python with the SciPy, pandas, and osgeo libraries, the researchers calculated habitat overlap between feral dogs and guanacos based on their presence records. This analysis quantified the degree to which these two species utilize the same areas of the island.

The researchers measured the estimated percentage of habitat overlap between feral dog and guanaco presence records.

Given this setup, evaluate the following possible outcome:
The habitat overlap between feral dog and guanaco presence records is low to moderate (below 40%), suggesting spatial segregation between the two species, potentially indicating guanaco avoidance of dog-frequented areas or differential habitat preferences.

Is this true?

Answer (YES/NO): YES